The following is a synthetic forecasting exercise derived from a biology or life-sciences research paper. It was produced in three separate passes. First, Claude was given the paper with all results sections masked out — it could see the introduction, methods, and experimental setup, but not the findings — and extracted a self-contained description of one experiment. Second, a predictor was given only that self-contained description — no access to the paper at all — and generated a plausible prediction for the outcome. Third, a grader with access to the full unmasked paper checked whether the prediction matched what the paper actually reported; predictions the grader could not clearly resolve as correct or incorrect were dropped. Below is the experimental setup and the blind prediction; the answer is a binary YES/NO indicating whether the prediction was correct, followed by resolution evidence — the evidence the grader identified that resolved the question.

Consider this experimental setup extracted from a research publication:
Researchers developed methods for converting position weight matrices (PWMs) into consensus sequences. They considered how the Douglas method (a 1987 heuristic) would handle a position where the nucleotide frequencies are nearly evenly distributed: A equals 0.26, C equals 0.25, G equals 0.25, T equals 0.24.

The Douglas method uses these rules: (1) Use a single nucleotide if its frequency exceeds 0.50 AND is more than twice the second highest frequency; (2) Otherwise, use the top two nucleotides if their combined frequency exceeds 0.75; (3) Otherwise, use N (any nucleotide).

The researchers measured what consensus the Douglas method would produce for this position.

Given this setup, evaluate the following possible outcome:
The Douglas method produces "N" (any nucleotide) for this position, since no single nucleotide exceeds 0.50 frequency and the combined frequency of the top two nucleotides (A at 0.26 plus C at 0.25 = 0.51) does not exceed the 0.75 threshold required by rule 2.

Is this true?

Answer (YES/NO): YES